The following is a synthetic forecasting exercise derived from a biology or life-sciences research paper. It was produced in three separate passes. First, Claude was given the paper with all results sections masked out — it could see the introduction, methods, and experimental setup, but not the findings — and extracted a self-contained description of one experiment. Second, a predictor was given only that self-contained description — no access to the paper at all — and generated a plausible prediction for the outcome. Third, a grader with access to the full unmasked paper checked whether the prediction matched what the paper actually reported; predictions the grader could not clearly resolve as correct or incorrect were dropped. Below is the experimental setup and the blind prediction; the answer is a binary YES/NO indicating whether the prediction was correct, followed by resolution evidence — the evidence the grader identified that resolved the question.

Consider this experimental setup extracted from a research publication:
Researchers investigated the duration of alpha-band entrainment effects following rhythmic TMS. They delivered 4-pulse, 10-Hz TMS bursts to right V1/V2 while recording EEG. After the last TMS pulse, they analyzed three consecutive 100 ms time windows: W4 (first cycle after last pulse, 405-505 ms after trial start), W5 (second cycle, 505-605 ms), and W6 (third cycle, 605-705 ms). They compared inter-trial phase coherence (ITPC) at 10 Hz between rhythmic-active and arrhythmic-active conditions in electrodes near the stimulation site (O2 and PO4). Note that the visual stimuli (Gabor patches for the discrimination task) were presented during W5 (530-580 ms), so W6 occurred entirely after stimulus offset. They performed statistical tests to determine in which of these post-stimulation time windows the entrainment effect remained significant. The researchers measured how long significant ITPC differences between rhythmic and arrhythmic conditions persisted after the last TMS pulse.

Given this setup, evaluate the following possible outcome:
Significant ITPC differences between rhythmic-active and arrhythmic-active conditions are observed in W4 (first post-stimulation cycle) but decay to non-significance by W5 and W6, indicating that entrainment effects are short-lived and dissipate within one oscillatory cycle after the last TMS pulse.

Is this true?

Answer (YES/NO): NO